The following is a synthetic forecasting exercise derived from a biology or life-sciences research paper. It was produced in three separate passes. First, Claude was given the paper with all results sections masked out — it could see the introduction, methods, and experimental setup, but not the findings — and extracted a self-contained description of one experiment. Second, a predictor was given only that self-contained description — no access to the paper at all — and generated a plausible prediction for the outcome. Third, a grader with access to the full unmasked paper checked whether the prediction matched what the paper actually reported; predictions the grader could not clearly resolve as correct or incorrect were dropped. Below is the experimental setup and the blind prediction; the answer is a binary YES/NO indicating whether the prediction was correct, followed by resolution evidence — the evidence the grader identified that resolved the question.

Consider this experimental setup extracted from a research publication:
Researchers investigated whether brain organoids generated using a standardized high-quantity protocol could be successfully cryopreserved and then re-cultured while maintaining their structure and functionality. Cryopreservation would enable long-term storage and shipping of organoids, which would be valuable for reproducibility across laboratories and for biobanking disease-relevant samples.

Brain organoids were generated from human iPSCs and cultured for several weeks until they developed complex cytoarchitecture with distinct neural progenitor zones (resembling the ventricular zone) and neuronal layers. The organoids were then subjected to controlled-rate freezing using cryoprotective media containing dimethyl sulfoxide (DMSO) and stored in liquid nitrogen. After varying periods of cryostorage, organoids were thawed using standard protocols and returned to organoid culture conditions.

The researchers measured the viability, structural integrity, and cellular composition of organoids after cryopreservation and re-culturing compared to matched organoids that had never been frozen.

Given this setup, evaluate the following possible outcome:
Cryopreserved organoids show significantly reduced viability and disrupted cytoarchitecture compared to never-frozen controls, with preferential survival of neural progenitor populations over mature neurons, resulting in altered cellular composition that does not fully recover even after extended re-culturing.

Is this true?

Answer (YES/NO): NO